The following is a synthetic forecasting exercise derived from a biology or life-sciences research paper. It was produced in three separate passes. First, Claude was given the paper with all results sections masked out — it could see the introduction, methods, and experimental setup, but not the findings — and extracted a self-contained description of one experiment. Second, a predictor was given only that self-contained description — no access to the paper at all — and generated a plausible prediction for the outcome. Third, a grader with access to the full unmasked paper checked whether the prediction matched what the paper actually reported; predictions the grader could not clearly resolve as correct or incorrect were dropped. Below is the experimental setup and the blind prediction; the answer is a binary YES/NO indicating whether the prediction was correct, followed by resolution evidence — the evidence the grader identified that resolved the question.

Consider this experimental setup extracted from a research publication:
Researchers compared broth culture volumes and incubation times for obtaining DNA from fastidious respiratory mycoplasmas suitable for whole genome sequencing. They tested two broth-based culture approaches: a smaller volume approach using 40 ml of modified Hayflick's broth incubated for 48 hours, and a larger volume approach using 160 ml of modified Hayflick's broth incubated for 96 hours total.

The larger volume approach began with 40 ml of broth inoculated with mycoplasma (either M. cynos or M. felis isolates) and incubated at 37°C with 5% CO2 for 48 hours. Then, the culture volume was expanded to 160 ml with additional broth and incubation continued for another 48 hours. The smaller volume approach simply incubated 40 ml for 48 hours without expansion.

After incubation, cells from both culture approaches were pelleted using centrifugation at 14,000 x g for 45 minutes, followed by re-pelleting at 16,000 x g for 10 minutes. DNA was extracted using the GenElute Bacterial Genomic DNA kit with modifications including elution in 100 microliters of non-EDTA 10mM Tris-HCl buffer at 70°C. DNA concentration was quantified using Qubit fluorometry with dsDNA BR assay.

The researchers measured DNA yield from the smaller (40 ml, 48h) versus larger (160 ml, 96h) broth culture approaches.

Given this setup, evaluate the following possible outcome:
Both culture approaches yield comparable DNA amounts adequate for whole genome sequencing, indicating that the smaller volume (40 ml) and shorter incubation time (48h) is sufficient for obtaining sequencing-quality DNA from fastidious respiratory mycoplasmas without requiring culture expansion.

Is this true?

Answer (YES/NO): NO